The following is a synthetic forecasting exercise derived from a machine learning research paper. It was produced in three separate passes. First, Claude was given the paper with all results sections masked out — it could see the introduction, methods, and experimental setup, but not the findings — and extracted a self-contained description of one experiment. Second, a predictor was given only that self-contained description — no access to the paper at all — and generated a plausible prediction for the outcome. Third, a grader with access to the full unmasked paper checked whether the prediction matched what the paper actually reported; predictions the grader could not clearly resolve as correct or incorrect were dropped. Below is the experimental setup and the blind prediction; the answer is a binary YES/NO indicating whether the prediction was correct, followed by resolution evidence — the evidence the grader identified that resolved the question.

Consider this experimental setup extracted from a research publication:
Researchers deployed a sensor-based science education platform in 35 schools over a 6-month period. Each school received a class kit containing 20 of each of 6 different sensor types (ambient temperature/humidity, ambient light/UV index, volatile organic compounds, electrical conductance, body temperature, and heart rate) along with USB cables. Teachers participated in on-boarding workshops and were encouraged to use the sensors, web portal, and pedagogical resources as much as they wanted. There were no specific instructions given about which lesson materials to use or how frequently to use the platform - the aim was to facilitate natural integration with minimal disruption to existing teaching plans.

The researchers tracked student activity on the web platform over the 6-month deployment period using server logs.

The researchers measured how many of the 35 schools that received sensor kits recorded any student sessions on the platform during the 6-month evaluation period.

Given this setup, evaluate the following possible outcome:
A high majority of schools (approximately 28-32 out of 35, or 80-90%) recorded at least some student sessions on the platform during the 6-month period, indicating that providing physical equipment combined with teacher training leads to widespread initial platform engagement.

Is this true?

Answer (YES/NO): NO